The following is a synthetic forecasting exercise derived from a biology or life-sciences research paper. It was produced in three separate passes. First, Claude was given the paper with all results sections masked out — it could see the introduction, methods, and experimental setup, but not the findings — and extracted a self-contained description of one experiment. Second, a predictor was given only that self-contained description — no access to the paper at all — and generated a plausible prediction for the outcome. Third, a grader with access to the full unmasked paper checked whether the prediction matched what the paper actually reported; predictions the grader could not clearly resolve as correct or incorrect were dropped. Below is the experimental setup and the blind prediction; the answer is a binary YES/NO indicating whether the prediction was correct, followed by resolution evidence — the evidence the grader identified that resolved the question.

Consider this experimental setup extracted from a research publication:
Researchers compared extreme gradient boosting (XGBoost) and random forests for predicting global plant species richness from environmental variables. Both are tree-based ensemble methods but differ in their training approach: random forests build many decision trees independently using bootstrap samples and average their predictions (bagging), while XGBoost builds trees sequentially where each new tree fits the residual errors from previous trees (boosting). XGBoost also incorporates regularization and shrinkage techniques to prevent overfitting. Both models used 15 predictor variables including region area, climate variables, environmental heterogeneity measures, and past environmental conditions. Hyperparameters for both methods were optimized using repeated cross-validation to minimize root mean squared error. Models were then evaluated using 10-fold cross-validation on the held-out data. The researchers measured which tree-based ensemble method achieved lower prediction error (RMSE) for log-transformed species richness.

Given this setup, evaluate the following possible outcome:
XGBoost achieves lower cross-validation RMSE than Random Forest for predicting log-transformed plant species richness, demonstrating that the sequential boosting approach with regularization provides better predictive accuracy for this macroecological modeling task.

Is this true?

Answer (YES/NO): YES